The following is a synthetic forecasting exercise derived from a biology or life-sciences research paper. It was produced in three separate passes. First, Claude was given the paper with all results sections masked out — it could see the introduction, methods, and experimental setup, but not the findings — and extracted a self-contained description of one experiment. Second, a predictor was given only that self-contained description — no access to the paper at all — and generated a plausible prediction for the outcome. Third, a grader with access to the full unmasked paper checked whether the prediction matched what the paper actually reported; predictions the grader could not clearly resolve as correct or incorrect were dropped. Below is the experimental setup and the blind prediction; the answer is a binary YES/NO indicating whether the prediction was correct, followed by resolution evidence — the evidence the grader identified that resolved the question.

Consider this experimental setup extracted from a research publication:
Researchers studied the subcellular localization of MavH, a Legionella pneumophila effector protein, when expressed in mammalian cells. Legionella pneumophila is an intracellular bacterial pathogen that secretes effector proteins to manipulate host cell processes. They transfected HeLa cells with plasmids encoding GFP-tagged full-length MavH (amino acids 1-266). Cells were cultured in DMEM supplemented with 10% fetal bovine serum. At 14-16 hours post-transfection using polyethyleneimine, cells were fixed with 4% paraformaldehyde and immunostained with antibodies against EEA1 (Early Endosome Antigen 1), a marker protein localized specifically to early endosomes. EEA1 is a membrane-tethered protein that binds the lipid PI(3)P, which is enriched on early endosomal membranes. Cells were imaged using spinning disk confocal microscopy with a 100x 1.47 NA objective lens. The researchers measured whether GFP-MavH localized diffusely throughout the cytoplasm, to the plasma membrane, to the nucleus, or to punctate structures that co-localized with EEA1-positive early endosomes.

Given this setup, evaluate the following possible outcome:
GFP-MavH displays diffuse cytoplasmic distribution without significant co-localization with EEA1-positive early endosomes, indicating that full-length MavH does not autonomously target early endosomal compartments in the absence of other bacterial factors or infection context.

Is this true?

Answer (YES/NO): NO